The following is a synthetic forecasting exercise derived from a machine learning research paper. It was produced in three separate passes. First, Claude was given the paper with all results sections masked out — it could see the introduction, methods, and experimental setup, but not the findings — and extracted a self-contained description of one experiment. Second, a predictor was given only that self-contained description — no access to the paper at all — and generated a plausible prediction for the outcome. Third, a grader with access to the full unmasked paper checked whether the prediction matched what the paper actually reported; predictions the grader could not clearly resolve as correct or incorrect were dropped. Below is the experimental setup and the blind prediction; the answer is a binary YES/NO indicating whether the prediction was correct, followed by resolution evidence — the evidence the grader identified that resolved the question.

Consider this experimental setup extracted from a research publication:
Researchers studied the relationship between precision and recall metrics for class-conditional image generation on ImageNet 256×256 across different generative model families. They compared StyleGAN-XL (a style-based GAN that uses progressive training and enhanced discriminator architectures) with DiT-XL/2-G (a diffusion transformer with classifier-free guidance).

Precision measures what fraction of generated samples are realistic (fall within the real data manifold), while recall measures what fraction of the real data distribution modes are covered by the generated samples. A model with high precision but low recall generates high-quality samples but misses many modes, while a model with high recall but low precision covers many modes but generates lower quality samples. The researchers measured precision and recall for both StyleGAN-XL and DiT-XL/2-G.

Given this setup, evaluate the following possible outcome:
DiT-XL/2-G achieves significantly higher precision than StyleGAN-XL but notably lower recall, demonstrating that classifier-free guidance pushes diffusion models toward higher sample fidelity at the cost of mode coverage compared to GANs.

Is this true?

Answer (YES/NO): NO